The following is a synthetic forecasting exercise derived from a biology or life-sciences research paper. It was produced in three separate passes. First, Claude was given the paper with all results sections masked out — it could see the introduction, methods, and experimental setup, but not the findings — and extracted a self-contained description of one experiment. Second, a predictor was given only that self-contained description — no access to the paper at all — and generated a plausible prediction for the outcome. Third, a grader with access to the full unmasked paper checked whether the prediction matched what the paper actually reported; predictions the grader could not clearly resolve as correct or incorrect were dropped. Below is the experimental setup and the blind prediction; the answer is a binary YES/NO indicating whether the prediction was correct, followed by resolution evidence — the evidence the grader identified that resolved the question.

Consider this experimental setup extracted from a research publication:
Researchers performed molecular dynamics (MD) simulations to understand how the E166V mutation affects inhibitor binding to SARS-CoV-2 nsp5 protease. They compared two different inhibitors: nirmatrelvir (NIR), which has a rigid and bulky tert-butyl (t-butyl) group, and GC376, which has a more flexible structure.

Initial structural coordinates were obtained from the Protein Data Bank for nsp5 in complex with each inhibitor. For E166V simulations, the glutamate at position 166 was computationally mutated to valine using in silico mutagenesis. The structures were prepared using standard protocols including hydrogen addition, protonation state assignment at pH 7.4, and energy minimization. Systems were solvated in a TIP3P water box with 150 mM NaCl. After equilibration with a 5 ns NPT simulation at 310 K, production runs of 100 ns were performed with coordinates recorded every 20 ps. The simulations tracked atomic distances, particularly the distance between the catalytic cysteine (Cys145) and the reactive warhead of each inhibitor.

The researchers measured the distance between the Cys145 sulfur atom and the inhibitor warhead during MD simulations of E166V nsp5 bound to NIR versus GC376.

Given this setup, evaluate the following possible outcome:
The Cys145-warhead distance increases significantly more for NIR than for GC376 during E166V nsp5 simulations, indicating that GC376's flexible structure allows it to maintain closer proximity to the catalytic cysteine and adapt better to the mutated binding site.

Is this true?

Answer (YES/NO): YES